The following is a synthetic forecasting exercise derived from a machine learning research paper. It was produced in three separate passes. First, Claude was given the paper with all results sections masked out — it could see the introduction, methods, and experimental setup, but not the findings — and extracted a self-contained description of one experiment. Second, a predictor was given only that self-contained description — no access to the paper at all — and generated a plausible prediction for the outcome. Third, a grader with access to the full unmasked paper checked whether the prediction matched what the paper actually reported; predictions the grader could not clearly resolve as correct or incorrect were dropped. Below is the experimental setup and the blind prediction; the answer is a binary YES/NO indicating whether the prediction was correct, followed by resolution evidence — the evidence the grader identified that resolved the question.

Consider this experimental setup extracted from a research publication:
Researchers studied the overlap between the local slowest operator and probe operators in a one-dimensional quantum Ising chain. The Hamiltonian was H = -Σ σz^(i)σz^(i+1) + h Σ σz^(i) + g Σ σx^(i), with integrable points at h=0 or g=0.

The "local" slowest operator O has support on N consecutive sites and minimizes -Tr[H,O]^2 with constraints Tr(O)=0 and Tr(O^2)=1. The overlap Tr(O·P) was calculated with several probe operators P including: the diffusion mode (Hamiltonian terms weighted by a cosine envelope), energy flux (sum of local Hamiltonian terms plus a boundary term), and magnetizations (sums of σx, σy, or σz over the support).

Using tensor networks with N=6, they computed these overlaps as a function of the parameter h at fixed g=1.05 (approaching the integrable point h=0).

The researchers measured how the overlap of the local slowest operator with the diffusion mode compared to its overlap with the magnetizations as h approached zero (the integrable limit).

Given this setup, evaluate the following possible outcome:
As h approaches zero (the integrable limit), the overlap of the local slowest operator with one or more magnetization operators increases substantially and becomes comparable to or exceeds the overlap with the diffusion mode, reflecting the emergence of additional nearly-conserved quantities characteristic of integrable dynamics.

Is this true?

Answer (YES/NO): NO